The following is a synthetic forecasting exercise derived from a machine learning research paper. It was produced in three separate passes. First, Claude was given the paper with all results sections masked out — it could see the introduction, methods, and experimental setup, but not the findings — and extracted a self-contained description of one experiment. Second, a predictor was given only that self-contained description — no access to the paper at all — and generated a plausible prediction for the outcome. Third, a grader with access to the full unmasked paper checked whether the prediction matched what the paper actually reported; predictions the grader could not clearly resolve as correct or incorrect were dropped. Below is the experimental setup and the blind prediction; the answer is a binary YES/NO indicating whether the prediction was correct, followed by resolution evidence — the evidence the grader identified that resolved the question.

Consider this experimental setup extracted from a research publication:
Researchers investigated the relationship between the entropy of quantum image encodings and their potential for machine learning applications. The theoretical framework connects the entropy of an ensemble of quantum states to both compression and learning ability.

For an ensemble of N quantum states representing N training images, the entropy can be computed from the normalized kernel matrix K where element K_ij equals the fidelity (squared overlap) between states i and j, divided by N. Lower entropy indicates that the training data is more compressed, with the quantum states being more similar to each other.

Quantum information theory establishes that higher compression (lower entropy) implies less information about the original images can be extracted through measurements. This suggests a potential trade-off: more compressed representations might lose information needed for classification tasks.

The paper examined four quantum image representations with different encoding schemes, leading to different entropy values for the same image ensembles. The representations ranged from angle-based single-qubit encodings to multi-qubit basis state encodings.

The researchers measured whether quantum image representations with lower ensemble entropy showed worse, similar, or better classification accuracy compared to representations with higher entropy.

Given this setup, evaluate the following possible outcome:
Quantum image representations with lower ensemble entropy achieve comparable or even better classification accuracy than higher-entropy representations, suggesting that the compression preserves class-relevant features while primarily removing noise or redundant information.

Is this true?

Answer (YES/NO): YES